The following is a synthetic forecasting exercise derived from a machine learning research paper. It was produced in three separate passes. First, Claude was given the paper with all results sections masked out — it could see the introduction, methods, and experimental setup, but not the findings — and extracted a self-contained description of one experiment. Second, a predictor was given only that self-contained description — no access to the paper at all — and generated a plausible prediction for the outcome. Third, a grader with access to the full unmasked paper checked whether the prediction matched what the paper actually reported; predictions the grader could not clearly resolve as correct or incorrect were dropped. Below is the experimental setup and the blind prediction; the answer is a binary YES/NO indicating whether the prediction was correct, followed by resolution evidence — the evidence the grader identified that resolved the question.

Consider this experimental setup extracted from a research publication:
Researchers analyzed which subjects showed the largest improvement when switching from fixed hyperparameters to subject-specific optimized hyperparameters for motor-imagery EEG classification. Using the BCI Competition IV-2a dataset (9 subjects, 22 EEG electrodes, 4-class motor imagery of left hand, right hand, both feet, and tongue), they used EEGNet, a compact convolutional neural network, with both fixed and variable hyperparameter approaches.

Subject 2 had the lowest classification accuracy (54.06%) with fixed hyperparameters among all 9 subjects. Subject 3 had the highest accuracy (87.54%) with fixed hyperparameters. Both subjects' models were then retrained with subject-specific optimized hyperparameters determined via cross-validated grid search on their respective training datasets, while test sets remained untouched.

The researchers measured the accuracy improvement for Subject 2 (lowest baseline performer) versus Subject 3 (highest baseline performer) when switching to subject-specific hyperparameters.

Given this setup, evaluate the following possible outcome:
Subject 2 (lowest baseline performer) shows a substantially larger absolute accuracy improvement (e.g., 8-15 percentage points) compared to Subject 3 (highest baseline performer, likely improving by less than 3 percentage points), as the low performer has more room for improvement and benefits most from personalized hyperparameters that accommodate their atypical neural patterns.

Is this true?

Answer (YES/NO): NO